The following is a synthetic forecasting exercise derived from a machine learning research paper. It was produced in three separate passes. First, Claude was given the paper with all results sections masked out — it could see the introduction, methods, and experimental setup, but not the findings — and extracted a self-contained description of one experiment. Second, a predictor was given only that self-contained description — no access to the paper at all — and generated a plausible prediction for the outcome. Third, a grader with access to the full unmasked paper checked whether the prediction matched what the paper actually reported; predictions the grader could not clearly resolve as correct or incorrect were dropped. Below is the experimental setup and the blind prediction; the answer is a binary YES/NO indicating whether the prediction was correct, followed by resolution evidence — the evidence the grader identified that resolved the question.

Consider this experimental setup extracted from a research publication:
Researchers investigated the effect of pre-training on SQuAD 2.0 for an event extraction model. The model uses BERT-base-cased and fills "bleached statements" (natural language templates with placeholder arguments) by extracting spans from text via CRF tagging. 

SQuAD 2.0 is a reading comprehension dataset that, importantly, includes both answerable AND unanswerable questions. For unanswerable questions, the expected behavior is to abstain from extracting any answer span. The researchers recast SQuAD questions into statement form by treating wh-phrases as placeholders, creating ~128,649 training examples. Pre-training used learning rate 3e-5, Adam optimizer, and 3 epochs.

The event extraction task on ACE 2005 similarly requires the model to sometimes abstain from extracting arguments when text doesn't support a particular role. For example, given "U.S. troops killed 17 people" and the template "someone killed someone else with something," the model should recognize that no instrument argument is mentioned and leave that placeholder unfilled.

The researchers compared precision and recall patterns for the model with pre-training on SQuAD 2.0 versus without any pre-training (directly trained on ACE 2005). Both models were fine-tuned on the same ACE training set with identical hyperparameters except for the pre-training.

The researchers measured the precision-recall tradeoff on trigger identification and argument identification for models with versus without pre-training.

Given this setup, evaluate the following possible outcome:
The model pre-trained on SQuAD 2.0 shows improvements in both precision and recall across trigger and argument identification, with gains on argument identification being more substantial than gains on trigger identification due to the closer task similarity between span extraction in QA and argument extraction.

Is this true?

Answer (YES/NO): NO